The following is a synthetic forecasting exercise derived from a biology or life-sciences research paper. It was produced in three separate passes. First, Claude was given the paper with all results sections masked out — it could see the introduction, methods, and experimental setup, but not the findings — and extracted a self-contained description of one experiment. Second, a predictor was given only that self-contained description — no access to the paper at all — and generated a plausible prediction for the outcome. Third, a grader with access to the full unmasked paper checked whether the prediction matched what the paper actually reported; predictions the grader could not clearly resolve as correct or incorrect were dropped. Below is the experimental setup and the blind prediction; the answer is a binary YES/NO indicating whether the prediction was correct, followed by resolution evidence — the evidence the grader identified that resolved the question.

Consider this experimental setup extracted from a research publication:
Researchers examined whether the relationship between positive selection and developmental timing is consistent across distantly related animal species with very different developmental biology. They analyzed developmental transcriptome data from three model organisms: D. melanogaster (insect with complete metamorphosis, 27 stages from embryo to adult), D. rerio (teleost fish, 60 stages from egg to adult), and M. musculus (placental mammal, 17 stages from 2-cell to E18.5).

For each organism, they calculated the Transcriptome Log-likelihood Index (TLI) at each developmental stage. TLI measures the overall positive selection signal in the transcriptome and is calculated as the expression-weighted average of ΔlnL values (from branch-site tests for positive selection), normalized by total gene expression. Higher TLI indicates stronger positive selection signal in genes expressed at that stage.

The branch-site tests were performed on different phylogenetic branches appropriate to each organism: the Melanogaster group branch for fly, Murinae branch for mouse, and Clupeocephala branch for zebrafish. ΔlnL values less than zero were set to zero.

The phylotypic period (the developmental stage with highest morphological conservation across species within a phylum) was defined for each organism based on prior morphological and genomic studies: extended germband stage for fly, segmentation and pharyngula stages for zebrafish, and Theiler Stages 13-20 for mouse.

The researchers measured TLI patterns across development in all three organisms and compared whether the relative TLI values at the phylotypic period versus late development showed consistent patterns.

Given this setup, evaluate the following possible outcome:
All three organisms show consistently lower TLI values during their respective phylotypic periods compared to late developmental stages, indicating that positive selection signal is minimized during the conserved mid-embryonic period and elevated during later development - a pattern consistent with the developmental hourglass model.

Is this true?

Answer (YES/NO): NO